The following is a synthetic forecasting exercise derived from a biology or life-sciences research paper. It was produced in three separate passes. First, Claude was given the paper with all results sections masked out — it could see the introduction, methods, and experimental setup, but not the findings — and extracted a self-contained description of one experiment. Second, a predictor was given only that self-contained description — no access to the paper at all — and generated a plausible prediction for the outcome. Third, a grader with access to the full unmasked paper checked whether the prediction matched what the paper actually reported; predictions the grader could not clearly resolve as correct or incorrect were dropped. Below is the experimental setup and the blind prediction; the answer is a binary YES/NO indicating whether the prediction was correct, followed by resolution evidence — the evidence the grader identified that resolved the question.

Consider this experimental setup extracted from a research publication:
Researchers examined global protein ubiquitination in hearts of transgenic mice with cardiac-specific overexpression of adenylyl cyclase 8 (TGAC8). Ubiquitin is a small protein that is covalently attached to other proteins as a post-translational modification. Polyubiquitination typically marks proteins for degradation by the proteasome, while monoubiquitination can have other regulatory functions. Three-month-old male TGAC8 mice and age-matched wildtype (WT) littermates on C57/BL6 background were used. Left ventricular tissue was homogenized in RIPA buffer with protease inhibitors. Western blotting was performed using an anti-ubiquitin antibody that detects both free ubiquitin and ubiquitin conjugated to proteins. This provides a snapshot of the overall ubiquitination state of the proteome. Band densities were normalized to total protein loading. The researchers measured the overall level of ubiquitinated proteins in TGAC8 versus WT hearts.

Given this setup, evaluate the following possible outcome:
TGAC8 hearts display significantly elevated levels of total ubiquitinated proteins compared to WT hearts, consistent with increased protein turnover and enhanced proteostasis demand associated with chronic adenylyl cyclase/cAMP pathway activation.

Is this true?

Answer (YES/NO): YES